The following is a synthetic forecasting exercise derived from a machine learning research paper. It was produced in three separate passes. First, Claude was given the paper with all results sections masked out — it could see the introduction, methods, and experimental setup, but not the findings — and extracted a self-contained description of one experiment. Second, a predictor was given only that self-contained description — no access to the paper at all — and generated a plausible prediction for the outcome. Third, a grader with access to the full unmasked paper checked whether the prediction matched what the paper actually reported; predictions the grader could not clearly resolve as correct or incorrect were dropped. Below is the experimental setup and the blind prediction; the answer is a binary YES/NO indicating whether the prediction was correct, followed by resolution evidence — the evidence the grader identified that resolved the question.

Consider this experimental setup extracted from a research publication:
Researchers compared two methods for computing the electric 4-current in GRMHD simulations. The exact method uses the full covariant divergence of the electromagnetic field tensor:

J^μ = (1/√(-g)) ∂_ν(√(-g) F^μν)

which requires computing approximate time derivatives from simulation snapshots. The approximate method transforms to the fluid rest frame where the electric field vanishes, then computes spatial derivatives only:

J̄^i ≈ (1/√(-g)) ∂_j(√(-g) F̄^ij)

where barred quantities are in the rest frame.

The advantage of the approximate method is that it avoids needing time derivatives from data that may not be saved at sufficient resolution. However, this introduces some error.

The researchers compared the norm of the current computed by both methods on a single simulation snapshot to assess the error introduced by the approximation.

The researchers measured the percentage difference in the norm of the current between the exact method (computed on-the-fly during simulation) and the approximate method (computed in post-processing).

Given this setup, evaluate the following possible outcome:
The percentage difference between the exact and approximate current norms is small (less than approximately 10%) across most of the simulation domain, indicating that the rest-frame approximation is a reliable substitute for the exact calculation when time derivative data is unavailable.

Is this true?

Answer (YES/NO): NO